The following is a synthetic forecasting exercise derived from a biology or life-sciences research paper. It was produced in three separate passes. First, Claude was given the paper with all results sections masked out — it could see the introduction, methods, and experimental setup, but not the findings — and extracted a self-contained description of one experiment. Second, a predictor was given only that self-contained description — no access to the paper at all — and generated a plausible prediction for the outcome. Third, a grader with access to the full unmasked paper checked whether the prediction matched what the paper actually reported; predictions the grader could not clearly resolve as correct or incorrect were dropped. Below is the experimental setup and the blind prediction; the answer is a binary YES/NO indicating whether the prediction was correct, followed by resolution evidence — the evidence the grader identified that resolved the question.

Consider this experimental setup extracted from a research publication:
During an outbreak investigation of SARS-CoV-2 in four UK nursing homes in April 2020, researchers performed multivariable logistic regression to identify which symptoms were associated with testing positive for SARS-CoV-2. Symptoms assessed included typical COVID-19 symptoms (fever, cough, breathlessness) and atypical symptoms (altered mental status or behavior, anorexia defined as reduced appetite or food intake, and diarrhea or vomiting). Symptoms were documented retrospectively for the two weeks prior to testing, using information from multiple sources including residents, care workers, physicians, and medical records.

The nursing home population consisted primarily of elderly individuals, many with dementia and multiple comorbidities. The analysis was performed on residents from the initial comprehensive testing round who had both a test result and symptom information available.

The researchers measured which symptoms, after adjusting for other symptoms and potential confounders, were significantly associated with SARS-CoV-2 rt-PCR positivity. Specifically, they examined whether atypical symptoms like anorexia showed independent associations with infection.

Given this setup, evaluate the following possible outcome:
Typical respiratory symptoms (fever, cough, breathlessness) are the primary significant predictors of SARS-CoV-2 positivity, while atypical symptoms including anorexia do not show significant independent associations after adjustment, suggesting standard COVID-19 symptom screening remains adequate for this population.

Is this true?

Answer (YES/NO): NO